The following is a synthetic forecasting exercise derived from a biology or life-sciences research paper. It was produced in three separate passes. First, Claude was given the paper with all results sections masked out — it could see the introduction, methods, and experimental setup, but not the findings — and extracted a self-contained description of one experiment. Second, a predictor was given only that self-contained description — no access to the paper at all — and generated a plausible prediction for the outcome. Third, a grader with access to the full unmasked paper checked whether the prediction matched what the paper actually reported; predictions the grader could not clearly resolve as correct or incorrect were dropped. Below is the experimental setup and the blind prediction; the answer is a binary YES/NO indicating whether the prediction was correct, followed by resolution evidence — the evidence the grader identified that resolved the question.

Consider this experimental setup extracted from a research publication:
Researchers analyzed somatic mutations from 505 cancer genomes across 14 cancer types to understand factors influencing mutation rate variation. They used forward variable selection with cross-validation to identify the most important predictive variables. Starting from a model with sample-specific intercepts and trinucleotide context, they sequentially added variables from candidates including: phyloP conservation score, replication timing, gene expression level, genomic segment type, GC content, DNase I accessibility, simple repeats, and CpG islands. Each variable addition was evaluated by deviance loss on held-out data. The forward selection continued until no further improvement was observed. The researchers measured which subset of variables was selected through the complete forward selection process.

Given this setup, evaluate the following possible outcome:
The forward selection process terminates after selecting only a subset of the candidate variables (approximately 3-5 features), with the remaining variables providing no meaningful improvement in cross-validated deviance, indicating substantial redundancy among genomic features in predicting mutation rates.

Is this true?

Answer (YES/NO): NO